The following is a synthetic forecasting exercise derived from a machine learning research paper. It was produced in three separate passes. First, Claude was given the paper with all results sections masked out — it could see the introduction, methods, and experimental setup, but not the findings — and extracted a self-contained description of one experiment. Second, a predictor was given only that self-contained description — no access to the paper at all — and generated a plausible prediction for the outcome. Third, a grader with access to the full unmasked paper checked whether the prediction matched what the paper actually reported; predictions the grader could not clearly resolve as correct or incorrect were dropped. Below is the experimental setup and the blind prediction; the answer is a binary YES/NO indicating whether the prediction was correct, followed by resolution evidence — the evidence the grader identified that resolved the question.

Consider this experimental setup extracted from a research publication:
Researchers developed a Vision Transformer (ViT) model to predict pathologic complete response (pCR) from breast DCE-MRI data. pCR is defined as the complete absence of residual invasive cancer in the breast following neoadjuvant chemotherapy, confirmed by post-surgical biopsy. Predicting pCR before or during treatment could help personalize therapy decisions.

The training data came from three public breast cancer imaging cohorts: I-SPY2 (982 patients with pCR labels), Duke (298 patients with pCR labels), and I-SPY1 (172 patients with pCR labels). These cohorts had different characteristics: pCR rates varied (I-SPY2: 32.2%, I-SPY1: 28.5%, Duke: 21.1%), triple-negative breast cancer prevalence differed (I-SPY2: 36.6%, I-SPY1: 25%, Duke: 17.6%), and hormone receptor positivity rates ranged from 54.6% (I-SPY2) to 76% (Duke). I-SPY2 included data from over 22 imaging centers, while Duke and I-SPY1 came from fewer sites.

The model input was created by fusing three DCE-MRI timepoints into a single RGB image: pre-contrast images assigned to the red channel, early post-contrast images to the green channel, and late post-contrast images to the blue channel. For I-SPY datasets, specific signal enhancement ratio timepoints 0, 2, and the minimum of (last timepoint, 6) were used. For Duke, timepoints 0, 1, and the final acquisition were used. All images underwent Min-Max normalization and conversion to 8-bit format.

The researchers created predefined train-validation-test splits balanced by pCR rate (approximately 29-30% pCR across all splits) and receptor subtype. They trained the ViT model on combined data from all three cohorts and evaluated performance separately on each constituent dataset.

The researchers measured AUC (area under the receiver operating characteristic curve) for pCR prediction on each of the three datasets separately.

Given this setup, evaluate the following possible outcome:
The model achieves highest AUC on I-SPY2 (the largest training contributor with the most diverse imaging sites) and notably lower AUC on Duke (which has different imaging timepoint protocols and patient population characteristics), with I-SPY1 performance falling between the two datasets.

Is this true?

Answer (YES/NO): YES